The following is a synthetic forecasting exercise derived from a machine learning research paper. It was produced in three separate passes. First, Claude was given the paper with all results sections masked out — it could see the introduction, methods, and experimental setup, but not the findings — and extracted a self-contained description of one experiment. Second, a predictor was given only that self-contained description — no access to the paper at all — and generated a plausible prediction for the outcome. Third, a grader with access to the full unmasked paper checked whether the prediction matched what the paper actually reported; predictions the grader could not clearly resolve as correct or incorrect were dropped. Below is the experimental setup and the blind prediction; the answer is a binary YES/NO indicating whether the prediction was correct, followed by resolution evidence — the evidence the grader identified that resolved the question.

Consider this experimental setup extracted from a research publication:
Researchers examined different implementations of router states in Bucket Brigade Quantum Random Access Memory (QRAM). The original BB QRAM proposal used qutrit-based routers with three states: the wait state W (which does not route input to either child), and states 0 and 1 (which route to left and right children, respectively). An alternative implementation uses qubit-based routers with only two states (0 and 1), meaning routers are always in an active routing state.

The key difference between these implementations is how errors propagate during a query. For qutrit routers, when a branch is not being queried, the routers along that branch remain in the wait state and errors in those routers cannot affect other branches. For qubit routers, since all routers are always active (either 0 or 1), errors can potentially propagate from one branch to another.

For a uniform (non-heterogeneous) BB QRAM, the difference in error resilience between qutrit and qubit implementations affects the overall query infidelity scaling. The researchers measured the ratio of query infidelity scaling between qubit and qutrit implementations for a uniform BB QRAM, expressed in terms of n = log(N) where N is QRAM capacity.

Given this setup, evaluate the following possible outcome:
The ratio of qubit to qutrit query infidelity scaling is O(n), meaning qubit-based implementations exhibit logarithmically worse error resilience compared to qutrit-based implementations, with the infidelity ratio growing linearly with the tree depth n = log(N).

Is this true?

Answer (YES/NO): YES